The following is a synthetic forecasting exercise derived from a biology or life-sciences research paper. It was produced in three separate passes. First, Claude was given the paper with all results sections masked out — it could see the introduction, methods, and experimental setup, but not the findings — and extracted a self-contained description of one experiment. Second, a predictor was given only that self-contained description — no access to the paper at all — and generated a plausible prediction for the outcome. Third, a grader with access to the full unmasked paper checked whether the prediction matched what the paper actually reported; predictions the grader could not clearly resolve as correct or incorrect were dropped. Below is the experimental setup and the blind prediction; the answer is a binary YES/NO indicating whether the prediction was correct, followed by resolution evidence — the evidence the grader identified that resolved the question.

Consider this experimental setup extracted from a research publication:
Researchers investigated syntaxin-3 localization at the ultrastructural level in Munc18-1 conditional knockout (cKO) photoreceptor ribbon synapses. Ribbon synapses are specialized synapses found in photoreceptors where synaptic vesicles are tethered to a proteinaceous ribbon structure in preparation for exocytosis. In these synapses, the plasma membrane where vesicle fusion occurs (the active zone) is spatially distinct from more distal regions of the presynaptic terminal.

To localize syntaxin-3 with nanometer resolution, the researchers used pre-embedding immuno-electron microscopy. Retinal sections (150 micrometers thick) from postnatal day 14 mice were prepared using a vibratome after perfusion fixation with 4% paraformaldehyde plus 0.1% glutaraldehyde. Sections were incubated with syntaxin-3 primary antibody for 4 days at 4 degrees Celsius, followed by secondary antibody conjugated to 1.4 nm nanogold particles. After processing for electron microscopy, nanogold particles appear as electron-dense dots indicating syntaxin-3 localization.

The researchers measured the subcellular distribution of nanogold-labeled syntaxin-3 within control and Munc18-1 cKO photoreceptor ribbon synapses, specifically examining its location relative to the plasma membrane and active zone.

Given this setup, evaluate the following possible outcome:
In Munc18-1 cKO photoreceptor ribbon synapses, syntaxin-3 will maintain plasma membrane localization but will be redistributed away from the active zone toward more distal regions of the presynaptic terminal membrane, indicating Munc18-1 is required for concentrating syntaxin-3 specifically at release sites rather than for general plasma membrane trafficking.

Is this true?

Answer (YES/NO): NO